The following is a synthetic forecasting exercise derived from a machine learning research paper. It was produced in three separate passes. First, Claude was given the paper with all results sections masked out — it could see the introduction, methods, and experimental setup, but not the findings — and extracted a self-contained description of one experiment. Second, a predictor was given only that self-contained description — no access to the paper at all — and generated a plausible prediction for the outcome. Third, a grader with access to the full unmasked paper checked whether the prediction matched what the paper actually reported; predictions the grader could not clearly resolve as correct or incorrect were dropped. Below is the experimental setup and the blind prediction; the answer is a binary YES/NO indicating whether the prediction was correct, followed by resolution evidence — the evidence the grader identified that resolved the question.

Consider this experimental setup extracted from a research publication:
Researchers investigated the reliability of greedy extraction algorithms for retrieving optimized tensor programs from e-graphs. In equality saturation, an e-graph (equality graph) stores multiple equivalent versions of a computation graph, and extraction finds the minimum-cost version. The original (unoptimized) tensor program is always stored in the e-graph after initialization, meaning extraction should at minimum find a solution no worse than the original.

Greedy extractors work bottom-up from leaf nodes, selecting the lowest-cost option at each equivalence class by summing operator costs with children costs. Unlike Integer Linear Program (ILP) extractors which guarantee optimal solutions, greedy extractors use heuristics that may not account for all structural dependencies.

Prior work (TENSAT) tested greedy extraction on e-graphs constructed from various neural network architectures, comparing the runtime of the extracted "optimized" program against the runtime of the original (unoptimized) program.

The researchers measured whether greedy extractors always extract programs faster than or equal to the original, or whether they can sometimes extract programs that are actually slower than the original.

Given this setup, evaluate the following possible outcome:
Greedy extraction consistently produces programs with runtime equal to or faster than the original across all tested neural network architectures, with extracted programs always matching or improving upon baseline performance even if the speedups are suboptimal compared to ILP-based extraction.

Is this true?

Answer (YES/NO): NO